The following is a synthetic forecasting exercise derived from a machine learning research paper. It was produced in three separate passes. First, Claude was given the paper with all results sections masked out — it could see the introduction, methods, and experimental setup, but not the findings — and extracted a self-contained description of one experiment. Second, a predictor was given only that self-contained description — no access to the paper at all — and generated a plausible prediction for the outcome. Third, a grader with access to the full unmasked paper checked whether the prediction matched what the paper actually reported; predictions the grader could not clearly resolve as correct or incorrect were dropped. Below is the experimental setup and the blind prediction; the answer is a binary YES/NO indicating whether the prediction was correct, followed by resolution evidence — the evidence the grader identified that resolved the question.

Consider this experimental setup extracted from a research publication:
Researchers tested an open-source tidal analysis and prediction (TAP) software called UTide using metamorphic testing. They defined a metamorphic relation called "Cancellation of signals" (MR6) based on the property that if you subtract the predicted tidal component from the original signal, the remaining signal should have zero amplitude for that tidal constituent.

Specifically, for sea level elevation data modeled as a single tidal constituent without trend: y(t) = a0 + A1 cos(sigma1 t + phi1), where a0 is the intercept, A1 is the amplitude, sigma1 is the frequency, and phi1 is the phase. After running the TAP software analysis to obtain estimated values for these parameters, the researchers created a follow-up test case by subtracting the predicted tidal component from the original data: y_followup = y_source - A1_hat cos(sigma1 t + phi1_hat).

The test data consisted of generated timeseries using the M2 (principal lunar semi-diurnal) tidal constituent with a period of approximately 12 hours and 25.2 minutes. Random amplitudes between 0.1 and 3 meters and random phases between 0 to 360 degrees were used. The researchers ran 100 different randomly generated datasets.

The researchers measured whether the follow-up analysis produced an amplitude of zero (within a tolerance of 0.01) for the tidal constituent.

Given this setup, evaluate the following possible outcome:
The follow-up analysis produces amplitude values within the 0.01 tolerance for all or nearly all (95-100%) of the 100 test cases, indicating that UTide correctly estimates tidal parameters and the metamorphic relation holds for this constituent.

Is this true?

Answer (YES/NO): YES